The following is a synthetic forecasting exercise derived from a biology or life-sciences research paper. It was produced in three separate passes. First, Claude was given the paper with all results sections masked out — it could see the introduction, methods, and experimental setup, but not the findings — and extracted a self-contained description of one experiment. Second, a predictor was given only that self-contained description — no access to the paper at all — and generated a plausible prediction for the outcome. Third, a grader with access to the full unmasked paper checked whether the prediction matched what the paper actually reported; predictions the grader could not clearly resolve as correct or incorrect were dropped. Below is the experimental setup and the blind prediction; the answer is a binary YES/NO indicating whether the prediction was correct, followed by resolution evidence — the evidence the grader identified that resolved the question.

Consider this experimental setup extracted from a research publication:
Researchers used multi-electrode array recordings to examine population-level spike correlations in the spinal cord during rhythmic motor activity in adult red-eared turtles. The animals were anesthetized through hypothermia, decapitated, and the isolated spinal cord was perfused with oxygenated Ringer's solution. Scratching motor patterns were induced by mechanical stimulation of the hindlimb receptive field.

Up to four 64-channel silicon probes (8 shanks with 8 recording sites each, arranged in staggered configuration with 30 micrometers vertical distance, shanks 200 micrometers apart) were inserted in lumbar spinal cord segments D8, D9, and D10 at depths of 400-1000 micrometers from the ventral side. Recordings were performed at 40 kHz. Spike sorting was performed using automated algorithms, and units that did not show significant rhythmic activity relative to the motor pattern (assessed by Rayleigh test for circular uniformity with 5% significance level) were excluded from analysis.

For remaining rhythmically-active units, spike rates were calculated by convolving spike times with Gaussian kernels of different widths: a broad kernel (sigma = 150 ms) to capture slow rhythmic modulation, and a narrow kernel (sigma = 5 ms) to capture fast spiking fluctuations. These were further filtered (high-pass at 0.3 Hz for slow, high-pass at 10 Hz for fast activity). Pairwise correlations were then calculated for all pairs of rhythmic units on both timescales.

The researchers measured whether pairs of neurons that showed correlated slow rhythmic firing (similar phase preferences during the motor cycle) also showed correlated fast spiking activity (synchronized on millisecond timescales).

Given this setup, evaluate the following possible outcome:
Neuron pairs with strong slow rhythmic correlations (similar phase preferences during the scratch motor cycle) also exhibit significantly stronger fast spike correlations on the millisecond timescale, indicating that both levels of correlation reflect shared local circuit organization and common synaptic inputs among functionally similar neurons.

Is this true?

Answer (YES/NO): NO